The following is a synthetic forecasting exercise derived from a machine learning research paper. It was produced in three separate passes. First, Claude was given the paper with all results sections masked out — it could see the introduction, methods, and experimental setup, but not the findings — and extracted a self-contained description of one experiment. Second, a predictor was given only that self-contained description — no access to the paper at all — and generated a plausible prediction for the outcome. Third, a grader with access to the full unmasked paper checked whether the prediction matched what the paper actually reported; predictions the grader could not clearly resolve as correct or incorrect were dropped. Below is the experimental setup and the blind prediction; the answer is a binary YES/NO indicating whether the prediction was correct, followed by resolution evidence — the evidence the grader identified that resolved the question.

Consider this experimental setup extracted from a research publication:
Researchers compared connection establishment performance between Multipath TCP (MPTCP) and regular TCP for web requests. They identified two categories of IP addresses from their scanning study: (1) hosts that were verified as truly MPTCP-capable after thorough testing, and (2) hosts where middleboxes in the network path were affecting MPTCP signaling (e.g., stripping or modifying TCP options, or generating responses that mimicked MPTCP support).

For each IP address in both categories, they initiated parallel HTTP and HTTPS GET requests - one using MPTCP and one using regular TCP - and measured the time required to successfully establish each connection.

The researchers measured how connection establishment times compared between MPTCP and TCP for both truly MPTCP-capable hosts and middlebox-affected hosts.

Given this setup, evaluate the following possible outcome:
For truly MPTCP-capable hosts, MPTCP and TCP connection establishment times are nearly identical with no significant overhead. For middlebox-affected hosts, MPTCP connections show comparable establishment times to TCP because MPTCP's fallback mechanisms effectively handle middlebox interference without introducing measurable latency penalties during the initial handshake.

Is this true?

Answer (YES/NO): NO